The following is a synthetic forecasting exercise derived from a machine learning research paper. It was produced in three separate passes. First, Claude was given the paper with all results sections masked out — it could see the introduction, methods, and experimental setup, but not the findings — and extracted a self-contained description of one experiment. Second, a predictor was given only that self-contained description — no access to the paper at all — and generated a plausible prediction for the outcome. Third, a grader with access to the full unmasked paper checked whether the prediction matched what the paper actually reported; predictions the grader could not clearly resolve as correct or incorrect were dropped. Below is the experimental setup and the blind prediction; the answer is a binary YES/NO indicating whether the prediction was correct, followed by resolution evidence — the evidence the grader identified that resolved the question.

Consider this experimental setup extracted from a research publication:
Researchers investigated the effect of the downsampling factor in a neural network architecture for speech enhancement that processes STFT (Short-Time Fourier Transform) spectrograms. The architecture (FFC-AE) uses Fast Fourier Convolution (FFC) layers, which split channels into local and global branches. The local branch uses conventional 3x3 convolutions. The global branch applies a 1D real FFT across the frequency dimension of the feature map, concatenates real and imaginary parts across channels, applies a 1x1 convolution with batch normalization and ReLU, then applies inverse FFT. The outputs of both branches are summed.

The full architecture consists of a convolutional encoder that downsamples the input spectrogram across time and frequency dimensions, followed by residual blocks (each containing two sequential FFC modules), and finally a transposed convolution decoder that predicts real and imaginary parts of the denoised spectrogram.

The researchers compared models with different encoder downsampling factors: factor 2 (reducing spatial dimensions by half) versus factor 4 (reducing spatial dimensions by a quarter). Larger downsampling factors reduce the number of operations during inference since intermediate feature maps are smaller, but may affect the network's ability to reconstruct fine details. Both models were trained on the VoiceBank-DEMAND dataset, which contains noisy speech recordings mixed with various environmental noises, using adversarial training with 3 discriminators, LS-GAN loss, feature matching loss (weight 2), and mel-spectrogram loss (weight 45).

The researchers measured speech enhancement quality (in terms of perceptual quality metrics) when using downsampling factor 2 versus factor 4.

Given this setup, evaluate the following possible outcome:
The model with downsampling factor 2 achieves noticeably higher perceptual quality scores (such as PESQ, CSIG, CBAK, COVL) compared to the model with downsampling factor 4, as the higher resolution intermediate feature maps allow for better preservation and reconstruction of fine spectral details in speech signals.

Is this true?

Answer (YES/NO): YES